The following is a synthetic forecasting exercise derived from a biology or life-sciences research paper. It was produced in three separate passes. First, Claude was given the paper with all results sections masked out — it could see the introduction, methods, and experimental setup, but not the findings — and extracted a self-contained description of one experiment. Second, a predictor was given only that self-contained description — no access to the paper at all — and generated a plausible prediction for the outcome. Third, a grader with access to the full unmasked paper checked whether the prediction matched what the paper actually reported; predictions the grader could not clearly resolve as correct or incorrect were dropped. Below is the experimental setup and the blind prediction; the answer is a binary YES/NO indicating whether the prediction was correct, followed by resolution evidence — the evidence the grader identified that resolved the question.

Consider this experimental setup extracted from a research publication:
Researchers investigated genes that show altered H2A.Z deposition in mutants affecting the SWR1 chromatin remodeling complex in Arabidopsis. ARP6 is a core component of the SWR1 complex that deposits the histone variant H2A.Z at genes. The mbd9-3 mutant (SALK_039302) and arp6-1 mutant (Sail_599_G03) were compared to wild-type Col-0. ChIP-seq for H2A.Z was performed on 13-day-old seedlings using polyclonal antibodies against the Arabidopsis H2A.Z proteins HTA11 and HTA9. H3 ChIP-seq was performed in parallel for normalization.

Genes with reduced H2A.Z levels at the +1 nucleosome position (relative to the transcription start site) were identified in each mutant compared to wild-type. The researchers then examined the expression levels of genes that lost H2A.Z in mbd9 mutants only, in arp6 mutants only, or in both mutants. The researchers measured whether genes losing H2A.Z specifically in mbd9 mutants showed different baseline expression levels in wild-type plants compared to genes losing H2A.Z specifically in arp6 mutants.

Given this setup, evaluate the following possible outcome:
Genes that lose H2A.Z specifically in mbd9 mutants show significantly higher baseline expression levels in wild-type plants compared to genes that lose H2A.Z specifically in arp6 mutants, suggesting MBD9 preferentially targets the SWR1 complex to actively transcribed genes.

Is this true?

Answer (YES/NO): YES